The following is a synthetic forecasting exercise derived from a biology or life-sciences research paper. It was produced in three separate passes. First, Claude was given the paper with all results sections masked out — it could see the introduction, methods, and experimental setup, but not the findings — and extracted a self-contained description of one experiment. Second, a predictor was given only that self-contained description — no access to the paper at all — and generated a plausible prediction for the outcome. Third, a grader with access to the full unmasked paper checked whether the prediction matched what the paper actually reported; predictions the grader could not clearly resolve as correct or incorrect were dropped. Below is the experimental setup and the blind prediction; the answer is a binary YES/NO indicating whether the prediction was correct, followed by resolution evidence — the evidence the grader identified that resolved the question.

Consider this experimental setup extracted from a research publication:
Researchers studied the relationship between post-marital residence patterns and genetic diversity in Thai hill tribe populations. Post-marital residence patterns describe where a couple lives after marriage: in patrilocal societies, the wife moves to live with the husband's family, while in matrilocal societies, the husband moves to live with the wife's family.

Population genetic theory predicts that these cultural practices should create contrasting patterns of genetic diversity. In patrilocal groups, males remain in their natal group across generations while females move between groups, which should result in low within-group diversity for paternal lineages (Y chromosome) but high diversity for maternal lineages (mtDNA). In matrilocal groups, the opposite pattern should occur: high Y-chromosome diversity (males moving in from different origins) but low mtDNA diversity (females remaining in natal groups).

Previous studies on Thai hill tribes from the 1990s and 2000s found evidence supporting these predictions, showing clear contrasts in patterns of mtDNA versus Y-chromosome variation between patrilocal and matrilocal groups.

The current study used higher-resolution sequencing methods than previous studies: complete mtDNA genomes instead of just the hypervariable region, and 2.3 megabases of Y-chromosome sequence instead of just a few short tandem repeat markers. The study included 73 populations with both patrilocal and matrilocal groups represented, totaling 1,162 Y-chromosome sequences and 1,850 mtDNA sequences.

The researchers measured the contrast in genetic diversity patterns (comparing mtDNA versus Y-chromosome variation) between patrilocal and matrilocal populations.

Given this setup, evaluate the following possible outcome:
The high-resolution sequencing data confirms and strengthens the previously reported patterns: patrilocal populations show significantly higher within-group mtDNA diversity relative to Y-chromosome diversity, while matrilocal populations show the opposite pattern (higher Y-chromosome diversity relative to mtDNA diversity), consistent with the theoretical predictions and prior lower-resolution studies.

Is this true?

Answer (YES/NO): NO